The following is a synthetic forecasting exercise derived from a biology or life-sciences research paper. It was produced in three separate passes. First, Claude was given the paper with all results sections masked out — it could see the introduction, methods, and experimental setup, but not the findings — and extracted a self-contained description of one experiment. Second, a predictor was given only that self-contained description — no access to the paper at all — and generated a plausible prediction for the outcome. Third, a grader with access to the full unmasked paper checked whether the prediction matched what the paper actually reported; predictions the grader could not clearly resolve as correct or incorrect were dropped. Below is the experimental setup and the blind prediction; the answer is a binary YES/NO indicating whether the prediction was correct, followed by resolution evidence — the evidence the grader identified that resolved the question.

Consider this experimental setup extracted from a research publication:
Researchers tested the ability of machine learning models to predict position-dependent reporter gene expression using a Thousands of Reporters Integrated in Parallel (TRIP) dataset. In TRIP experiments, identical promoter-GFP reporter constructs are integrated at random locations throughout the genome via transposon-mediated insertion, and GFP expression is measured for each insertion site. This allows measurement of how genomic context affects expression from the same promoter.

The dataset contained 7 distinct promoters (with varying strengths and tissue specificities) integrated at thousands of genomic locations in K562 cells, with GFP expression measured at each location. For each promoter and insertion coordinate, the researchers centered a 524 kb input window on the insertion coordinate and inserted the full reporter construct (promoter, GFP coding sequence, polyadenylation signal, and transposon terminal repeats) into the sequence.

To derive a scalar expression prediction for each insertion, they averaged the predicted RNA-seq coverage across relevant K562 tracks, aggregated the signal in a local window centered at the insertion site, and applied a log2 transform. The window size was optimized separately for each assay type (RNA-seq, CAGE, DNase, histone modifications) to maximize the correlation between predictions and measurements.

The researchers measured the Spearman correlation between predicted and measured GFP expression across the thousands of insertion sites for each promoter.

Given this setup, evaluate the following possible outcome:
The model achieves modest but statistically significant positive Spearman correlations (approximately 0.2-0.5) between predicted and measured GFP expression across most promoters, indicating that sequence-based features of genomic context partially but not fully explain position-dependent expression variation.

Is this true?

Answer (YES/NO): NO